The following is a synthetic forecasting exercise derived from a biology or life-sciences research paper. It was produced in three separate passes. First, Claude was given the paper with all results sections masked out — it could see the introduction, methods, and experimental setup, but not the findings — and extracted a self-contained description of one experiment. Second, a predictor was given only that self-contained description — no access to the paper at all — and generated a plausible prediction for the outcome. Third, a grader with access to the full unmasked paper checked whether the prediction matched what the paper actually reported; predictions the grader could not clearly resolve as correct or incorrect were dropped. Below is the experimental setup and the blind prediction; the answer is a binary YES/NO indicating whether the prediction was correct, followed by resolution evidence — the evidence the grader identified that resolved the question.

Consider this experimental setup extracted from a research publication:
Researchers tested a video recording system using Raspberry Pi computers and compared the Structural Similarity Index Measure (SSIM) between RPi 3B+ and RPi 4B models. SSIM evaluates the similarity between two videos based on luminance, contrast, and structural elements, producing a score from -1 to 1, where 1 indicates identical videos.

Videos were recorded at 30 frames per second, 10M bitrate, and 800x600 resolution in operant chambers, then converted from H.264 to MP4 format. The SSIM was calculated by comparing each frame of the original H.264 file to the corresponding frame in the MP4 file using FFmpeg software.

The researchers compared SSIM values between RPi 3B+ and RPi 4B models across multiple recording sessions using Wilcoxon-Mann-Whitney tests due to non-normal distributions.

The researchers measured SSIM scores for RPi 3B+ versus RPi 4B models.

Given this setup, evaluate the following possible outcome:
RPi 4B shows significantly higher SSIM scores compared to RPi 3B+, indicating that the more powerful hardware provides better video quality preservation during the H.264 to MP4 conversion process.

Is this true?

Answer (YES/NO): NO